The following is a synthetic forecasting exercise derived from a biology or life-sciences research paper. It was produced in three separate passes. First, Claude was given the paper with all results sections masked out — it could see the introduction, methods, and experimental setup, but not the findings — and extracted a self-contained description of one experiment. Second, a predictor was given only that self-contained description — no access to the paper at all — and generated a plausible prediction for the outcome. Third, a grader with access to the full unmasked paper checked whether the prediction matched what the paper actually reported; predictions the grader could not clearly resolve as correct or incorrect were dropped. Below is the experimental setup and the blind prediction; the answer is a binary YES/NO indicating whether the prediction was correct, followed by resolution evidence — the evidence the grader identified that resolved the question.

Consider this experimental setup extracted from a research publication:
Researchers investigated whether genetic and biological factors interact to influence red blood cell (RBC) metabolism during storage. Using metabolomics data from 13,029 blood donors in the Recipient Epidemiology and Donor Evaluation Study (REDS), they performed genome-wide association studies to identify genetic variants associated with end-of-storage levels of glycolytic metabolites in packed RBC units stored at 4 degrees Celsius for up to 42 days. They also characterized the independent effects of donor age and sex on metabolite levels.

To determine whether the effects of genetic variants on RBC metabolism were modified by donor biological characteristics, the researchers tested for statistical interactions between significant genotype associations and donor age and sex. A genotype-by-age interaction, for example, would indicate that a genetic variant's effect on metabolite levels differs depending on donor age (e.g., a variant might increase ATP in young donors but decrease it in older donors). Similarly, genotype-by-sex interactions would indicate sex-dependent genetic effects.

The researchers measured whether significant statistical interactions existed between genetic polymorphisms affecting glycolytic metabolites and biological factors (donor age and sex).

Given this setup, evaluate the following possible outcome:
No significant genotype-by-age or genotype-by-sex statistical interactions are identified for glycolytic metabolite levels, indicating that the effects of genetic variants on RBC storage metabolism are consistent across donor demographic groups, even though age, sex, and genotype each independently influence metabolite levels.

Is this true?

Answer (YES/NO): YES